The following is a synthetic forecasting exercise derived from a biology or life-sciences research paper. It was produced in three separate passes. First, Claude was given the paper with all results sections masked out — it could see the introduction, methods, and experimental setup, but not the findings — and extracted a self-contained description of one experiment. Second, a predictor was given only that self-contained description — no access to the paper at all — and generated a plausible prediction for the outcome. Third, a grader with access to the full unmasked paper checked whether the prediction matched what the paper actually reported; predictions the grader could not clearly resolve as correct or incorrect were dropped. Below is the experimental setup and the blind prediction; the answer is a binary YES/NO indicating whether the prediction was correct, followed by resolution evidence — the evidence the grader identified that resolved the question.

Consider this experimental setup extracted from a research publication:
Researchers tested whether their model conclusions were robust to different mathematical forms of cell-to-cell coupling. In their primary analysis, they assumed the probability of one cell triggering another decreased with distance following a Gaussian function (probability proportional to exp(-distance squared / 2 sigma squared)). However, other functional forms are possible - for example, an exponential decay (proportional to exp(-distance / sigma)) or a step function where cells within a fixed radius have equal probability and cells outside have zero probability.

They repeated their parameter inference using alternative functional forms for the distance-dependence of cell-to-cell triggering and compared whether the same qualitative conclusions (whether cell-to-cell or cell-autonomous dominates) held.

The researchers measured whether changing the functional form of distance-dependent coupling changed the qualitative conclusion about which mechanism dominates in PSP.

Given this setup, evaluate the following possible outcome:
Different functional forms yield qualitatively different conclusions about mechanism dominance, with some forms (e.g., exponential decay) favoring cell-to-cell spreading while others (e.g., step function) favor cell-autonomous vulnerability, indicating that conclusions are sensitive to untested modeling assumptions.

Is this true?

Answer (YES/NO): NO